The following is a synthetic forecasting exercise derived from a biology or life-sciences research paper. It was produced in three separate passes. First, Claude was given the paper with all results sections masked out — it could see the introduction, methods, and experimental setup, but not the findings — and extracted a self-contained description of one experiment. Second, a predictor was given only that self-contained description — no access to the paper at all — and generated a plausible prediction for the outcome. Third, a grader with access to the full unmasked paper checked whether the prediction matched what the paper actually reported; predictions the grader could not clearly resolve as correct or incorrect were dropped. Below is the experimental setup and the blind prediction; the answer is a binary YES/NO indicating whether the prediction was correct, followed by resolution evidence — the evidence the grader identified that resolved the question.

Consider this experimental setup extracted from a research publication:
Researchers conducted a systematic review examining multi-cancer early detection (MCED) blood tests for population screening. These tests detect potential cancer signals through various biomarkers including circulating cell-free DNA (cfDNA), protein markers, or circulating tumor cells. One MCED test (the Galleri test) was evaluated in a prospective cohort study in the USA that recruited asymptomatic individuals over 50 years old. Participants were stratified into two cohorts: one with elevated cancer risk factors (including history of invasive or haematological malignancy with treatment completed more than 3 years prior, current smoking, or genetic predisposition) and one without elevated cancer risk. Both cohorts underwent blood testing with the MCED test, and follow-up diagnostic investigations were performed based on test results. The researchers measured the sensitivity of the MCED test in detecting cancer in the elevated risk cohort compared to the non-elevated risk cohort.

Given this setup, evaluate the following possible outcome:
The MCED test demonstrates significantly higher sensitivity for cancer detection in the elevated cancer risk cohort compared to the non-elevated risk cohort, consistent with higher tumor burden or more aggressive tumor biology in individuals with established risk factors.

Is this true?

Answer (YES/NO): NO